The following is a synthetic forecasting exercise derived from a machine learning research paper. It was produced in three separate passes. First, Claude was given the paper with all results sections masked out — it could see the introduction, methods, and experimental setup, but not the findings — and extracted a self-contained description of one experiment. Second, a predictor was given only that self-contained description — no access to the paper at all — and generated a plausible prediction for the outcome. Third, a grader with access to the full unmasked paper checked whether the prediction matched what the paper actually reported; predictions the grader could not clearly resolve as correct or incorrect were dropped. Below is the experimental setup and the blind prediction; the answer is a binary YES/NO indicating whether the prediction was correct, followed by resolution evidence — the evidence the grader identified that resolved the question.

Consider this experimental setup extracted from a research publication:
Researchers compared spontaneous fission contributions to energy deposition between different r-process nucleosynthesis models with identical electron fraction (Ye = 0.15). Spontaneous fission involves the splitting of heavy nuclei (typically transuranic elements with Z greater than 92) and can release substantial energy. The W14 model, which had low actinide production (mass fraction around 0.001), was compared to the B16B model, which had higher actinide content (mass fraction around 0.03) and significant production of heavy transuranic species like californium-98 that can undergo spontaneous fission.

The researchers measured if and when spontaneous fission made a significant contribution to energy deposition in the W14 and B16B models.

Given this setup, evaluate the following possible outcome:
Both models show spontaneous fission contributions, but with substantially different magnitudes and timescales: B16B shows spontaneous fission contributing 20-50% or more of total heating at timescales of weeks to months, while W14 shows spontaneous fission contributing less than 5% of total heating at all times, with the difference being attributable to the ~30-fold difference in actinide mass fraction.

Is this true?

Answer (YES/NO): NO